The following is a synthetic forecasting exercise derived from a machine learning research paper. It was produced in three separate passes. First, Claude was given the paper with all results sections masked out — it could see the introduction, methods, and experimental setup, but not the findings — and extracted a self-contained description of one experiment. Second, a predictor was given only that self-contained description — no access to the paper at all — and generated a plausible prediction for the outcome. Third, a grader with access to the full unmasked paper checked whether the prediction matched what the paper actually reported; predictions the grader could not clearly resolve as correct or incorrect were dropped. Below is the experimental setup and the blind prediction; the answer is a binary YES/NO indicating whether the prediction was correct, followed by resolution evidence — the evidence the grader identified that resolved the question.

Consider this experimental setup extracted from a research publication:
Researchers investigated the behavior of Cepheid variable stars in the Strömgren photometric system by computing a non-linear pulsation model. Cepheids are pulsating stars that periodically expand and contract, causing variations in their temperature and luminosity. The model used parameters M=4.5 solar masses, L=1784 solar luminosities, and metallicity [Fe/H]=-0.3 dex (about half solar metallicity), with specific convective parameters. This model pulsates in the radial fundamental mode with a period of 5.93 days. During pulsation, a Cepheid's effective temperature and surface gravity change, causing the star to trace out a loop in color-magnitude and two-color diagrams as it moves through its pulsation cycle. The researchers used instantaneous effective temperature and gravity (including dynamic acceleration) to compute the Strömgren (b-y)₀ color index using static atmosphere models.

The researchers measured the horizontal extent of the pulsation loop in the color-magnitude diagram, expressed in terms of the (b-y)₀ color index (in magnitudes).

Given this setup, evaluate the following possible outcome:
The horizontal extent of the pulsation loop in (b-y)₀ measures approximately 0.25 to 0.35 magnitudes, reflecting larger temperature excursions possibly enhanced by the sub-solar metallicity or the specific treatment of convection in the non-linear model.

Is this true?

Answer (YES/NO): NO